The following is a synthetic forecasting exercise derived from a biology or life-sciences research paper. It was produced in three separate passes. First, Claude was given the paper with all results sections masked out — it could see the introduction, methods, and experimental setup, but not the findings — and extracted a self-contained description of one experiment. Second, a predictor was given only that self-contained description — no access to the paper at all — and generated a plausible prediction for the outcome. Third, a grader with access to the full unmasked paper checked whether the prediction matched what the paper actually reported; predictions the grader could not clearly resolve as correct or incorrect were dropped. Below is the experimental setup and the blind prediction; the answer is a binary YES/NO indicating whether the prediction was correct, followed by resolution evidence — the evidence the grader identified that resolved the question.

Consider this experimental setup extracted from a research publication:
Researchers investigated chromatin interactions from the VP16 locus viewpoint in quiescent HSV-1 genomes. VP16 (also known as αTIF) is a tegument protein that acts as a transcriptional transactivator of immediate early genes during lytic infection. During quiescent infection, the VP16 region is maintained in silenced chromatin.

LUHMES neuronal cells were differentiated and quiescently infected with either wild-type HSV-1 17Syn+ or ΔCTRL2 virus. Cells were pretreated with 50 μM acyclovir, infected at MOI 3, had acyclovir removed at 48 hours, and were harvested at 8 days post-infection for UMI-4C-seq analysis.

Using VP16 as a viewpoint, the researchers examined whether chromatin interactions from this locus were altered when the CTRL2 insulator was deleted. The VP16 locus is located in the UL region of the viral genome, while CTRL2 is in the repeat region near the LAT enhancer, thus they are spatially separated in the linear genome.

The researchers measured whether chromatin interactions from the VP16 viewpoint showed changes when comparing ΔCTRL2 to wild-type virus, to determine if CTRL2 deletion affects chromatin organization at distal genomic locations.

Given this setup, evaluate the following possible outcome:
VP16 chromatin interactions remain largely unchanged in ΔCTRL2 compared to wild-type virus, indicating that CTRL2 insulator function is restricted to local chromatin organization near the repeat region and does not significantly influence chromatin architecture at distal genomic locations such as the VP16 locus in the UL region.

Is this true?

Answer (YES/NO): NO